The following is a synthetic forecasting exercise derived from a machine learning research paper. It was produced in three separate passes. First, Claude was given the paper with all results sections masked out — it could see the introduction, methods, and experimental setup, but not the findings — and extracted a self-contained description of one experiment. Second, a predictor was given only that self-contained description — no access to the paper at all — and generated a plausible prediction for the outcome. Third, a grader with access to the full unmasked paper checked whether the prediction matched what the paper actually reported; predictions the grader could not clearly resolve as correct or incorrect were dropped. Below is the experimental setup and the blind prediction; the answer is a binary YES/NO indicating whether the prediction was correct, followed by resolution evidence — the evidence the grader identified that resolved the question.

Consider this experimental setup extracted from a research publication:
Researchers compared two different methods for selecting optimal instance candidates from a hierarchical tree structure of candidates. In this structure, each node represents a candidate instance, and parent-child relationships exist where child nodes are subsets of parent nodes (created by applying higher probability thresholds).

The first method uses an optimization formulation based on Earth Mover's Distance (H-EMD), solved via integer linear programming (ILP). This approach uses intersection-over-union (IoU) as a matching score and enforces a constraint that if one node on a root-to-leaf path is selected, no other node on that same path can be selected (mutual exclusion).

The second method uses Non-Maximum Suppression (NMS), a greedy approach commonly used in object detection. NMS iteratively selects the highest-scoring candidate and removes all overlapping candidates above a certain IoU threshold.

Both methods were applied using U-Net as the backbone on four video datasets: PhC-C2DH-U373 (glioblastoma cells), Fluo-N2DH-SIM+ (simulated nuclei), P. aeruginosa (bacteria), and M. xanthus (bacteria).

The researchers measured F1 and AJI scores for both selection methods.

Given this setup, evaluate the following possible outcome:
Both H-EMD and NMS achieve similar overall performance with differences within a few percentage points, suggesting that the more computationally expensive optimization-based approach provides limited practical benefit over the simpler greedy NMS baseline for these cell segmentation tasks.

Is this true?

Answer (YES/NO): NO